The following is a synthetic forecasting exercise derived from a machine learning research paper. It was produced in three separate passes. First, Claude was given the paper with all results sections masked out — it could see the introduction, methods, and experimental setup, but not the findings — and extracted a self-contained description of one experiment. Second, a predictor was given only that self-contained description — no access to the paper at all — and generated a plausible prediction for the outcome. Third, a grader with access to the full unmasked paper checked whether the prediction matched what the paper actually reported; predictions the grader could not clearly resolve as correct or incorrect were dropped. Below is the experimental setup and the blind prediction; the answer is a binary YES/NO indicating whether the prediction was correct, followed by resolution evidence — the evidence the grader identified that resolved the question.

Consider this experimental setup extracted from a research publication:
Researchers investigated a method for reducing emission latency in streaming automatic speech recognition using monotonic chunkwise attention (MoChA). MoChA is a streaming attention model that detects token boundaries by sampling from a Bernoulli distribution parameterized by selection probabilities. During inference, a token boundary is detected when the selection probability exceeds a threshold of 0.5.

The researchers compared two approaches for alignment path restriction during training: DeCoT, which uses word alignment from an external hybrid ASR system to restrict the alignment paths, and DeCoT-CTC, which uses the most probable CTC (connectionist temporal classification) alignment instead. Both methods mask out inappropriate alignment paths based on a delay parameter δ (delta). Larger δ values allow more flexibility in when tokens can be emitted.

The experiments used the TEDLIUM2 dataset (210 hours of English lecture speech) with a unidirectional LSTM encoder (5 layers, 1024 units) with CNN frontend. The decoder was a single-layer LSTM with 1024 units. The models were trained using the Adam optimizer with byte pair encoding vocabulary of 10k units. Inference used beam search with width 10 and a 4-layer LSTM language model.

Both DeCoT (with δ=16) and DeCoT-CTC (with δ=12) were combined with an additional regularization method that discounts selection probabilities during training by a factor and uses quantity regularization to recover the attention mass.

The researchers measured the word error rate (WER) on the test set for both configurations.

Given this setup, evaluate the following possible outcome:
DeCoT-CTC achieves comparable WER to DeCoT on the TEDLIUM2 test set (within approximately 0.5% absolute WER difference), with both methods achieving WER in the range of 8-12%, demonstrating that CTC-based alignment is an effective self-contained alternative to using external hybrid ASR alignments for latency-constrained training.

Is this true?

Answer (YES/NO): YES